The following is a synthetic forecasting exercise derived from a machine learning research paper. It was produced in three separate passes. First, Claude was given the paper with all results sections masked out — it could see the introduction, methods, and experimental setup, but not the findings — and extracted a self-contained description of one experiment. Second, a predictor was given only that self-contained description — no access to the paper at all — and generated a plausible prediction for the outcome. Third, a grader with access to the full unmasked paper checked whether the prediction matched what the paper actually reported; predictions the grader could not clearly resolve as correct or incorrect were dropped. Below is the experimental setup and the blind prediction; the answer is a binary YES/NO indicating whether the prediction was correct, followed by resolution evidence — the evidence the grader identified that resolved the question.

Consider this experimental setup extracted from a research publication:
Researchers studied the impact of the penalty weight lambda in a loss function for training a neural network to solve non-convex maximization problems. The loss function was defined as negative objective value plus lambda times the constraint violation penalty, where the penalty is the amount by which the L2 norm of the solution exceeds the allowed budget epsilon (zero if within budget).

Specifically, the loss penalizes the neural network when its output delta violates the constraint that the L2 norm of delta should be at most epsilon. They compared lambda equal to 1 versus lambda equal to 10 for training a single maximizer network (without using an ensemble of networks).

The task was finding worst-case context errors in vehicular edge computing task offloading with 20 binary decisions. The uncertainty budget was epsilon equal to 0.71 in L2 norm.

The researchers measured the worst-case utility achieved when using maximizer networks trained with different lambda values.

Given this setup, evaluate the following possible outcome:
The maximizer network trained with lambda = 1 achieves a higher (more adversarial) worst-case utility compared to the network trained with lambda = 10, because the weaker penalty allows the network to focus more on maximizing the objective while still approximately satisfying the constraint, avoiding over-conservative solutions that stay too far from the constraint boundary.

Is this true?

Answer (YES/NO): YES